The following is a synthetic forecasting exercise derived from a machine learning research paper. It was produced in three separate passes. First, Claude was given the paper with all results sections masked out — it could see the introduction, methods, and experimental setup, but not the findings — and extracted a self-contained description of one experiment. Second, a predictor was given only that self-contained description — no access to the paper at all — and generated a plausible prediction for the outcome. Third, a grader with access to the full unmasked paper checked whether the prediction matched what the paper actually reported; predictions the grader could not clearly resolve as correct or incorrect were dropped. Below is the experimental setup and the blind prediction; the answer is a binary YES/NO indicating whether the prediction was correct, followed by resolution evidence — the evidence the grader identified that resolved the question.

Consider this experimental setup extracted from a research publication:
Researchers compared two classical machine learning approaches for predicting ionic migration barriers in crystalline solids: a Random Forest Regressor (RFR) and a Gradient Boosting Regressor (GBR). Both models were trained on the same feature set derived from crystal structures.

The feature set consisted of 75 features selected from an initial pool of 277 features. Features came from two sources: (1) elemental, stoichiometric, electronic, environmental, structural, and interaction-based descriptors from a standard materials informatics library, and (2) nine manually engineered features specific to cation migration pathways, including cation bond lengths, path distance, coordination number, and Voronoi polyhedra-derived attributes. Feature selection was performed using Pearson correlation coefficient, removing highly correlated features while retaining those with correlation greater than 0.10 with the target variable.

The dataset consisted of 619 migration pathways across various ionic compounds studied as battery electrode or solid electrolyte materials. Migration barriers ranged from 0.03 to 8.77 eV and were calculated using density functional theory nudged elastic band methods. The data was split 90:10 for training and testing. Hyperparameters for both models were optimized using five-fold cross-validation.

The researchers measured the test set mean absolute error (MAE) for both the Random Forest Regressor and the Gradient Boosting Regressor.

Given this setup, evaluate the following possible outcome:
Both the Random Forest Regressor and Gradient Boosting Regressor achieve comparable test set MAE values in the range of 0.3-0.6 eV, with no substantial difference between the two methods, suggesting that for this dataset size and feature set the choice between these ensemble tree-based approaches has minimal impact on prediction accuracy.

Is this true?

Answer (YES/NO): NO